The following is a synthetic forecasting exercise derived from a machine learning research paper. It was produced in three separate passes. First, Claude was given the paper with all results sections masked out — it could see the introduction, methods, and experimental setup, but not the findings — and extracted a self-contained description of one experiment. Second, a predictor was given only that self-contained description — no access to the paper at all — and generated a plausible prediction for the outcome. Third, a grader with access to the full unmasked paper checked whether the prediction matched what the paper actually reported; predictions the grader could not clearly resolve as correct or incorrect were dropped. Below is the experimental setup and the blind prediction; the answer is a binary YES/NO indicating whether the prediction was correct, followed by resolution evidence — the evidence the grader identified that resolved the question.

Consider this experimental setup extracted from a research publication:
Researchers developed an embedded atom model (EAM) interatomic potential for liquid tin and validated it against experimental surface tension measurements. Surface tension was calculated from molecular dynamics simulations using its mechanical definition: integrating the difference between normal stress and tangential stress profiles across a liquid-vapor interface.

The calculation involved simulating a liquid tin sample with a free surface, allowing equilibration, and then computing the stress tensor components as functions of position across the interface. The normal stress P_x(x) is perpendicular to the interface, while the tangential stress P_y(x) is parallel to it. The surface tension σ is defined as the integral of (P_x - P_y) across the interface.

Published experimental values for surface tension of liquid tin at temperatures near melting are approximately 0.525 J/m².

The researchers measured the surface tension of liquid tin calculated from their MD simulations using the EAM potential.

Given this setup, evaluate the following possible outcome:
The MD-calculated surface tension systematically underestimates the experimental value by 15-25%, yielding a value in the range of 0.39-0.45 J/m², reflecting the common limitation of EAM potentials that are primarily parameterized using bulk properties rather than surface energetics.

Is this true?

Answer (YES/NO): NO